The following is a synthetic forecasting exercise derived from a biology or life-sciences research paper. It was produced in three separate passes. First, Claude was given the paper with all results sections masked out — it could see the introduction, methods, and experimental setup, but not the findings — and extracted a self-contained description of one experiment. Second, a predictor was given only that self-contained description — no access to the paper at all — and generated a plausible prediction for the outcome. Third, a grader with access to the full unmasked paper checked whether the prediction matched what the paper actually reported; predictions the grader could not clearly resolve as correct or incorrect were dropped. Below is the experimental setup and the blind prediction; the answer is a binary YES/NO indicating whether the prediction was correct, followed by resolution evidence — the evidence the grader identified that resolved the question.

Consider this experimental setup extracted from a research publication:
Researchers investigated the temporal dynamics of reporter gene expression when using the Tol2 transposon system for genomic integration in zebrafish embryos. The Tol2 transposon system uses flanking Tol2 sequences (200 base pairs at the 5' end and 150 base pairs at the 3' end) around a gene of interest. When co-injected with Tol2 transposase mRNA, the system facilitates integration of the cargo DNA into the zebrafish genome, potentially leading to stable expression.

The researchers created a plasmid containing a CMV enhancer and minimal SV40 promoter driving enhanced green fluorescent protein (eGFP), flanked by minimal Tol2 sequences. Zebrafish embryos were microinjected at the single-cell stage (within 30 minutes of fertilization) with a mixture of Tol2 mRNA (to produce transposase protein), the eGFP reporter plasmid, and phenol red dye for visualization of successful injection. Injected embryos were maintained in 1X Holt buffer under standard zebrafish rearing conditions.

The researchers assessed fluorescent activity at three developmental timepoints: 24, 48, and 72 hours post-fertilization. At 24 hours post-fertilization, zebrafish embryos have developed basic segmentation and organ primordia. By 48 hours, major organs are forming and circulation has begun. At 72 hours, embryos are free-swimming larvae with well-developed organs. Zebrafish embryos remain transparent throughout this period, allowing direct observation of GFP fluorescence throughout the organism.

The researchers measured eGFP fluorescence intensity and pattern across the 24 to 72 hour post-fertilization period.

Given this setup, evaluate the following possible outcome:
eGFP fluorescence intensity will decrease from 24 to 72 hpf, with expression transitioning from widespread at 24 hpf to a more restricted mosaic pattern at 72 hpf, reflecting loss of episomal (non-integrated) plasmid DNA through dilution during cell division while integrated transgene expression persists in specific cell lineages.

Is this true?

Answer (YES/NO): NO